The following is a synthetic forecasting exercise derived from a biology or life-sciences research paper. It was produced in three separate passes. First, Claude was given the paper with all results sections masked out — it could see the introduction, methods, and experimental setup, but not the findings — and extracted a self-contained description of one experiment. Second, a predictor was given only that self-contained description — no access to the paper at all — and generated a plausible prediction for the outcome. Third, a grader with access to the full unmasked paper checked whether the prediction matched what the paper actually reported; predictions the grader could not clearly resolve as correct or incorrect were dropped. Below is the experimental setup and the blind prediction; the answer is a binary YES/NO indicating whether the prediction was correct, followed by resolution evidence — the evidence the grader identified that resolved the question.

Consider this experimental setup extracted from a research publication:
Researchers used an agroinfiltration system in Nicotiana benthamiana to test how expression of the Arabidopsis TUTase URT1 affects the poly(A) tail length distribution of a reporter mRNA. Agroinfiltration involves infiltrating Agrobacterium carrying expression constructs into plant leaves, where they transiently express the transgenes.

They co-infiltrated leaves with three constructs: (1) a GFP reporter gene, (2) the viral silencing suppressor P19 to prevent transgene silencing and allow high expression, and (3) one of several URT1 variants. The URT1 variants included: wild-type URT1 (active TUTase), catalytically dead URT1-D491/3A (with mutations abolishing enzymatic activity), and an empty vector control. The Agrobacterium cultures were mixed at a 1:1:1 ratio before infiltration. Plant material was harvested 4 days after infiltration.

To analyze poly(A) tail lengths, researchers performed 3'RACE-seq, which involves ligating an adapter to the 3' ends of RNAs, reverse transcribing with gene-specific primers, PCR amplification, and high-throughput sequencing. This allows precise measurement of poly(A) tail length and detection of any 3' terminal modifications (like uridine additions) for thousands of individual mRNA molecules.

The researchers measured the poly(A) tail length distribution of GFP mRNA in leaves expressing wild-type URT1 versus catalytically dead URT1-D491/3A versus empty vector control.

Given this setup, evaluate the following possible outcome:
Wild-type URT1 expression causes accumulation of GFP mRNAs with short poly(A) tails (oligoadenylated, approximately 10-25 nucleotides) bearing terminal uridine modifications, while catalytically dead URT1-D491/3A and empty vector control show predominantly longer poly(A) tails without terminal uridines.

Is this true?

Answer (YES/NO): NO